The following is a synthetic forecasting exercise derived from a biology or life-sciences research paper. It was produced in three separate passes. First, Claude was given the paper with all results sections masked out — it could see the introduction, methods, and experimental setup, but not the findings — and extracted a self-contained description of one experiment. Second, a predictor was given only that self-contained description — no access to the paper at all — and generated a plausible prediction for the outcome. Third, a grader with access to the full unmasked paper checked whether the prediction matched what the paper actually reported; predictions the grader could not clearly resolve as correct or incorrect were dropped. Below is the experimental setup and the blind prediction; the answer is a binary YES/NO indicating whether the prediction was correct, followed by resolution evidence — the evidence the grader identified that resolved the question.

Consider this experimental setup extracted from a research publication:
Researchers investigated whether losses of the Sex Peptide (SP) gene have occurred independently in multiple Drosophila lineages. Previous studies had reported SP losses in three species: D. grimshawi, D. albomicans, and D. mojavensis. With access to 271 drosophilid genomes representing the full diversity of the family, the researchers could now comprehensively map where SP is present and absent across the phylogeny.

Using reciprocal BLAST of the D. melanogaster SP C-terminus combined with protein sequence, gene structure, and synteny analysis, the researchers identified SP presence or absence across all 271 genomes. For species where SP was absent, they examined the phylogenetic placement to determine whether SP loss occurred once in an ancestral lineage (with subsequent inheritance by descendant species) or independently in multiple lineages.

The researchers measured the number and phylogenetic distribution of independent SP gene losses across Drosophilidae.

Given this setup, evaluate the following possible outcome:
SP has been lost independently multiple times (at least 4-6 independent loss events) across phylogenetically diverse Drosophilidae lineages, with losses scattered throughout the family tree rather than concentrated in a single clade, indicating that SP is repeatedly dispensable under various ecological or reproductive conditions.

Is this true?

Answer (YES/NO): YES